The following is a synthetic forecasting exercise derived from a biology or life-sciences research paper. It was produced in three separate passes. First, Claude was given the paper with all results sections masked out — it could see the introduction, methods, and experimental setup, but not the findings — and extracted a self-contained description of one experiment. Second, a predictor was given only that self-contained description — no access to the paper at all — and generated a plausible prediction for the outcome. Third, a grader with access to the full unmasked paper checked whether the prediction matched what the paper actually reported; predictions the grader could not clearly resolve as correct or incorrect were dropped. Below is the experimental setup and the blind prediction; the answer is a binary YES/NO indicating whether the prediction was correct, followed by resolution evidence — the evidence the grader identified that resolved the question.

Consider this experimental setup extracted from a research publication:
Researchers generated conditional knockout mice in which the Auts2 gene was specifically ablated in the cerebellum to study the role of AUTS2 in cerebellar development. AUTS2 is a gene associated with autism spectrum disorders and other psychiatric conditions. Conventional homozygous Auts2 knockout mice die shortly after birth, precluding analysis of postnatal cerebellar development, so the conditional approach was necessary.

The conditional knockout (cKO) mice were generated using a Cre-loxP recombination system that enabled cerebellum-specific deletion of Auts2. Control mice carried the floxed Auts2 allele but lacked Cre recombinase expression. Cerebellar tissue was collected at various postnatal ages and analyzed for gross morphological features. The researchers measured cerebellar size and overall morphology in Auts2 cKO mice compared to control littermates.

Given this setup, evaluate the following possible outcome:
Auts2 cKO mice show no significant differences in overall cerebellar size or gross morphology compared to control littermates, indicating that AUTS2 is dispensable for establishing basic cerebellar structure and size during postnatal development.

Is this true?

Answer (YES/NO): NO